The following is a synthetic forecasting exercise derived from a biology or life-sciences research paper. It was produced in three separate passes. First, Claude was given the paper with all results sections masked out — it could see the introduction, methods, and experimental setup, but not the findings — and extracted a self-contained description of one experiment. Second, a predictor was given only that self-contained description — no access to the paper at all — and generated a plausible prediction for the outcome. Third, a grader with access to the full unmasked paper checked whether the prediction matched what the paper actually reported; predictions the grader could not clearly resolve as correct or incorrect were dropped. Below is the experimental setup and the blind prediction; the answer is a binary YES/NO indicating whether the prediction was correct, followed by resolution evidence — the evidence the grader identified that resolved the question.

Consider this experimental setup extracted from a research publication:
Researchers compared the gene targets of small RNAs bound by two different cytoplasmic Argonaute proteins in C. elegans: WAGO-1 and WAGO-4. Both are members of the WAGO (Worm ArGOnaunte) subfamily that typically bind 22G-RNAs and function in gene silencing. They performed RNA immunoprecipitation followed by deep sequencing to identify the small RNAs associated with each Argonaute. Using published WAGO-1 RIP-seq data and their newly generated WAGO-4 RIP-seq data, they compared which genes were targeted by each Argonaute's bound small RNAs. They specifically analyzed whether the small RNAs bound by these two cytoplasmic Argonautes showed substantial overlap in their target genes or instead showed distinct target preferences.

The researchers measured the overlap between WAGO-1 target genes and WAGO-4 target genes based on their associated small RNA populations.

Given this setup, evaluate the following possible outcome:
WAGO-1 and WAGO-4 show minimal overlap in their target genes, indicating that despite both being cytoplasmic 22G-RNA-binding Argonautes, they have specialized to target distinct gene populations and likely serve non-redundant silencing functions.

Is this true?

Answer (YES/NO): YES